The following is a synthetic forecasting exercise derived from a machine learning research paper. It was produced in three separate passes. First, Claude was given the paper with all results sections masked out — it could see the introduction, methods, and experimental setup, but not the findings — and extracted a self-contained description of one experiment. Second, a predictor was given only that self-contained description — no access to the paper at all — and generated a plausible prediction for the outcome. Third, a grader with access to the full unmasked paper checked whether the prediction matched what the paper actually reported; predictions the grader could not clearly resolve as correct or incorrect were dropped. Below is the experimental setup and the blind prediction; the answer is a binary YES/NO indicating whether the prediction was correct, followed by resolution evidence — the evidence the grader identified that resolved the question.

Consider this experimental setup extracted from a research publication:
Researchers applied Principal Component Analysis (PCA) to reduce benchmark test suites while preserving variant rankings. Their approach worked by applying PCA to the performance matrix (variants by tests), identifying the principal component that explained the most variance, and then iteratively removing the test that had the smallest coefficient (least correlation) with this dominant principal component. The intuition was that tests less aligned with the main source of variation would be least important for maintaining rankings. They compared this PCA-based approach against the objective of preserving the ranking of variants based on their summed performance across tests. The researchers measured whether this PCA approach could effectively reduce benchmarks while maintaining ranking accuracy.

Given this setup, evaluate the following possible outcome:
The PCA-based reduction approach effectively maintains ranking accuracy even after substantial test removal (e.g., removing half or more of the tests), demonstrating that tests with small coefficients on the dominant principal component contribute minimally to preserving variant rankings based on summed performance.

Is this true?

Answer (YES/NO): NO